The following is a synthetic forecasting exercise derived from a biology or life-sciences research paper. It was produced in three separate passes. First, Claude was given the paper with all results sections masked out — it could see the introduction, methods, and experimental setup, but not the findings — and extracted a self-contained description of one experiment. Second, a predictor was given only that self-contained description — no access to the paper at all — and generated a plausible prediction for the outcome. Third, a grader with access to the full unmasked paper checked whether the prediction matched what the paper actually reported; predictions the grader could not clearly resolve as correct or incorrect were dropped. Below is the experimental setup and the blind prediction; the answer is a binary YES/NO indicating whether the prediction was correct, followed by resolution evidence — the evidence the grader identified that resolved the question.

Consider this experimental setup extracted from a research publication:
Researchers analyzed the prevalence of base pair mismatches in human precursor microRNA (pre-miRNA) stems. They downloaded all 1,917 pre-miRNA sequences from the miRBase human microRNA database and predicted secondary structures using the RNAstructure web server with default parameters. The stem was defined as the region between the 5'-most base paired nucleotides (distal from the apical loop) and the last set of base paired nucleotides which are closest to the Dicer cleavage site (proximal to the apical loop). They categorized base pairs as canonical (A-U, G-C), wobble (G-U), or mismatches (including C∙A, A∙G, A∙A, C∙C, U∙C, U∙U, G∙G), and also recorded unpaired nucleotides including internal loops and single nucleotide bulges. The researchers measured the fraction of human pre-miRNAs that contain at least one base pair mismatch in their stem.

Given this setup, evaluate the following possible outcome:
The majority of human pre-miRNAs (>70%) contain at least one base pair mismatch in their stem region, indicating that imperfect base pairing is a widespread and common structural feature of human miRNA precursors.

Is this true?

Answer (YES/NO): YES